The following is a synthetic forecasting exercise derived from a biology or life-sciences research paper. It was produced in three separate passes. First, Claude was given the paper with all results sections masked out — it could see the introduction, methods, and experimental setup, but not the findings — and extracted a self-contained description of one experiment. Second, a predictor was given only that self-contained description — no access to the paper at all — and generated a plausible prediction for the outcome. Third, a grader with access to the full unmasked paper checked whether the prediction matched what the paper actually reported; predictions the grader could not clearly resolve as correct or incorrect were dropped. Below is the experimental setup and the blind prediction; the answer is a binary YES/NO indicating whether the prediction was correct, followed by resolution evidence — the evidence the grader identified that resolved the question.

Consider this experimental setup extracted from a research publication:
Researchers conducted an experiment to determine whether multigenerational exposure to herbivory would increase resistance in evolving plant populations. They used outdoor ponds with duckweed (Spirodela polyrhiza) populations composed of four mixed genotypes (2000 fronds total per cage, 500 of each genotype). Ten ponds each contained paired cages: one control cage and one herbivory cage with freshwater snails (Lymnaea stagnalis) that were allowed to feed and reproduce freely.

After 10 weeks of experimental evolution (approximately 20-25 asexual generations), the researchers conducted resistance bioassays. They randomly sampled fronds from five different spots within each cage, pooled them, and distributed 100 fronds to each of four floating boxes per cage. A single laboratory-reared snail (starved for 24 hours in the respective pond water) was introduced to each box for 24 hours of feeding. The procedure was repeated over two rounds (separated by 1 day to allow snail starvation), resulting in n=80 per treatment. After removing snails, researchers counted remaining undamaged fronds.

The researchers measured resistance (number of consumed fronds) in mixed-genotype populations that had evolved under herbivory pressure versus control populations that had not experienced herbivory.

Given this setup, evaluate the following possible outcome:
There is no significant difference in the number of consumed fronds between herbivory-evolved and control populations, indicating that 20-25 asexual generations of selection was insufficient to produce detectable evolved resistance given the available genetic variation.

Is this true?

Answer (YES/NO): NO